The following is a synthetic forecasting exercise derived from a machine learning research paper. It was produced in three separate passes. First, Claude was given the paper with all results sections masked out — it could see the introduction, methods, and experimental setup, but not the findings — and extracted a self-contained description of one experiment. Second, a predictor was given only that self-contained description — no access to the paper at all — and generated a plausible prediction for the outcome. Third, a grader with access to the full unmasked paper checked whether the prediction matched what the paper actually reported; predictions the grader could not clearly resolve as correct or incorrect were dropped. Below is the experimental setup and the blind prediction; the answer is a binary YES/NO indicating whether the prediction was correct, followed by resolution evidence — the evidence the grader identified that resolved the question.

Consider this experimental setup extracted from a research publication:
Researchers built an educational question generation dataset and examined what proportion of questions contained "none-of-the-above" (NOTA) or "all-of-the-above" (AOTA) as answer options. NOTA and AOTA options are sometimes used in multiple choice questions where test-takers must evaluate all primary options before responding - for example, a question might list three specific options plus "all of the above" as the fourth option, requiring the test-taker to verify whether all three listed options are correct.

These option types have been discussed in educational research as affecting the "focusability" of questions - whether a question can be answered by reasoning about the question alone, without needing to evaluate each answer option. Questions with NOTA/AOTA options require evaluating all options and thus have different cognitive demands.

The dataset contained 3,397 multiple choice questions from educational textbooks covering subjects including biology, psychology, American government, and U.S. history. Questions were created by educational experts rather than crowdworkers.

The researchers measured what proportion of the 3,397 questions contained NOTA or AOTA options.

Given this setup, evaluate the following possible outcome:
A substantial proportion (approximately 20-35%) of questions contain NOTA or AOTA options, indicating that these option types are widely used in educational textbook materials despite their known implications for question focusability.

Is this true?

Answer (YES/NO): NO